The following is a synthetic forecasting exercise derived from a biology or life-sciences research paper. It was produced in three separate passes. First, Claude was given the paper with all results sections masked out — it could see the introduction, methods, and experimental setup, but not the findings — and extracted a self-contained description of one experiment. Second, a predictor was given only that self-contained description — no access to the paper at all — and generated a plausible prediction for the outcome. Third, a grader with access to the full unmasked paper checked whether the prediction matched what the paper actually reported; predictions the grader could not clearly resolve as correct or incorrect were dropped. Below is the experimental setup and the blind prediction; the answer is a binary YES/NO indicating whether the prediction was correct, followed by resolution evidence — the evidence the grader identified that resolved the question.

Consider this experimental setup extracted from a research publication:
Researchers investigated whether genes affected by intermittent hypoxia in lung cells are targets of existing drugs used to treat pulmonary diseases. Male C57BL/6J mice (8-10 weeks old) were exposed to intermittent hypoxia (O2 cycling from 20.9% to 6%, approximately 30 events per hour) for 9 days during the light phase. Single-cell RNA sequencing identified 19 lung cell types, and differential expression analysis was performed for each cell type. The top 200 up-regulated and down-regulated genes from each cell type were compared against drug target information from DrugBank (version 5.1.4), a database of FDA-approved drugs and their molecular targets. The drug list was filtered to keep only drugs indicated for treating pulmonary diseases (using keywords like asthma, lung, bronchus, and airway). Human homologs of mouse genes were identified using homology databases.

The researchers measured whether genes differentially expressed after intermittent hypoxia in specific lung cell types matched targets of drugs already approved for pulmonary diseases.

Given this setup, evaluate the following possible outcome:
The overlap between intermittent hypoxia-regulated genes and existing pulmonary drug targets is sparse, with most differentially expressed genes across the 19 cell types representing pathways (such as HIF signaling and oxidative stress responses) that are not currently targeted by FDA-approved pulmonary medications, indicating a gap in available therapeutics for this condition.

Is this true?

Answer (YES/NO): NO